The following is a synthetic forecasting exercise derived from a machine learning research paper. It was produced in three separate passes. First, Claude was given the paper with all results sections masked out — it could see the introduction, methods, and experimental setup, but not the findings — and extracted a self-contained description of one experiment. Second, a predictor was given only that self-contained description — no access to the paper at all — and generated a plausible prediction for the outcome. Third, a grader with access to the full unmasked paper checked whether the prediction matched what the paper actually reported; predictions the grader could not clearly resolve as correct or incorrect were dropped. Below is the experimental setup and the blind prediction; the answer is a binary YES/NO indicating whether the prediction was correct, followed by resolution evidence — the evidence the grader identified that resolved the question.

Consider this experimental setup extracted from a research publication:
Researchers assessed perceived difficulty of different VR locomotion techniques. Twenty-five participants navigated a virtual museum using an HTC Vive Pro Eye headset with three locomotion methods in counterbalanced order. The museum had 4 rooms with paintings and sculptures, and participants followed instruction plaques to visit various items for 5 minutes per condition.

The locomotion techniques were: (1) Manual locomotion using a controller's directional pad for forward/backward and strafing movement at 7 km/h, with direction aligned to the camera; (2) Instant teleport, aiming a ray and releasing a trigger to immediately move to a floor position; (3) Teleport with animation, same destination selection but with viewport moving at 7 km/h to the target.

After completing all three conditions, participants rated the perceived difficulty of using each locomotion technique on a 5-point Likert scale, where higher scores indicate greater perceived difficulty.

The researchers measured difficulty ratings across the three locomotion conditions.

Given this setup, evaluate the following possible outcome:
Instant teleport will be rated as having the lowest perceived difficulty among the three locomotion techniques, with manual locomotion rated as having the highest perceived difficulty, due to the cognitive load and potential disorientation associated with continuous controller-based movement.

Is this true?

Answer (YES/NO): NO